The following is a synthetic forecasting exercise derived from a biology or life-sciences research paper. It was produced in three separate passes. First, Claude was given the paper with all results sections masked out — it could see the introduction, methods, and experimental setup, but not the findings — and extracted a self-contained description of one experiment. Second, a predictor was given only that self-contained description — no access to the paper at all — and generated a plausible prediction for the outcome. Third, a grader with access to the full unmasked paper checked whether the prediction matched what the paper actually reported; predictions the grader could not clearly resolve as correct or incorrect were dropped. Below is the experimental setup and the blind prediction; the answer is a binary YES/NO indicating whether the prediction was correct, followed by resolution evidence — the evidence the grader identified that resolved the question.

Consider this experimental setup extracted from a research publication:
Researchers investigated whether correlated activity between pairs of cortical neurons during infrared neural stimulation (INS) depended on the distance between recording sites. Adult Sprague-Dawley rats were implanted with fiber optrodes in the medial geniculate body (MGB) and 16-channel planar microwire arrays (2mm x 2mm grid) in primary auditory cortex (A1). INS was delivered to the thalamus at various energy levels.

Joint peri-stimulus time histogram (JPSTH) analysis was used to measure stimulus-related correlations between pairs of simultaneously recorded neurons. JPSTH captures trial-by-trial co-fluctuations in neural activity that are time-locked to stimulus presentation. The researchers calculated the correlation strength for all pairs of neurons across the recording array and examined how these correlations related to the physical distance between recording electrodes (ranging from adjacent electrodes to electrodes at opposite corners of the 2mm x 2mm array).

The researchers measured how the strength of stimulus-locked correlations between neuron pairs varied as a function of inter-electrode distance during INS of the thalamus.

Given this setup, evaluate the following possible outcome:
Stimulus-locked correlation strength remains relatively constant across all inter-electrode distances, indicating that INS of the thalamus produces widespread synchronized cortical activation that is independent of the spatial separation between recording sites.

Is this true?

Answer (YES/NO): NO